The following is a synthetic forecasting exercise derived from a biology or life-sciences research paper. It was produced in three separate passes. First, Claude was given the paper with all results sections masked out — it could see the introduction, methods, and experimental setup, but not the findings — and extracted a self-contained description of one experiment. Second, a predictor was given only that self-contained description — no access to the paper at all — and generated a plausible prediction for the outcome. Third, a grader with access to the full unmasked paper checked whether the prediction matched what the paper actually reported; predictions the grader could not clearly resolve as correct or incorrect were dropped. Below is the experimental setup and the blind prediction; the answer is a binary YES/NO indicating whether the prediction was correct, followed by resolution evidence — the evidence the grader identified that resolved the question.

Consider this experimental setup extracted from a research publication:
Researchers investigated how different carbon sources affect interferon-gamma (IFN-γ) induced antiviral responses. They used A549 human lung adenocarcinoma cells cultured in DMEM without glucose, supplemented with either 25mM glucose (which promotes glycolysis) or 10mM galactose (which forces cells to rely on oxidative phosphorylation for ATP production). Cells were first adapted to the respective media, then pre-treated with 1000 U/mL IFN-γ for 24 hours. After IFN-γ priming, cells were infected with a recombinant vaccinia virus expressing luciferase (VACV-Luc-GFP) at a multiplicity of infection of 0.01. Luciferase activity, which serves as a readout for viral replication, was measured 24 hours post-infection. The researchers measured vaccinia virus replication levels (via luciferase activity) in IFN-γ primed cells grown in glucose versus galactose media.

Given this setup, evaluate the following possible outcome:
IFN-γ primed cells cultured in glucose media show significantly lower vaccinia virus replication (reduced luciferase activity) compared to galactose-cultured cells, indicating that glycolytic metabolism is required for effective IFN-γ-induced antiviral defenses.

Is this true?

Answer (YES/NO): YES